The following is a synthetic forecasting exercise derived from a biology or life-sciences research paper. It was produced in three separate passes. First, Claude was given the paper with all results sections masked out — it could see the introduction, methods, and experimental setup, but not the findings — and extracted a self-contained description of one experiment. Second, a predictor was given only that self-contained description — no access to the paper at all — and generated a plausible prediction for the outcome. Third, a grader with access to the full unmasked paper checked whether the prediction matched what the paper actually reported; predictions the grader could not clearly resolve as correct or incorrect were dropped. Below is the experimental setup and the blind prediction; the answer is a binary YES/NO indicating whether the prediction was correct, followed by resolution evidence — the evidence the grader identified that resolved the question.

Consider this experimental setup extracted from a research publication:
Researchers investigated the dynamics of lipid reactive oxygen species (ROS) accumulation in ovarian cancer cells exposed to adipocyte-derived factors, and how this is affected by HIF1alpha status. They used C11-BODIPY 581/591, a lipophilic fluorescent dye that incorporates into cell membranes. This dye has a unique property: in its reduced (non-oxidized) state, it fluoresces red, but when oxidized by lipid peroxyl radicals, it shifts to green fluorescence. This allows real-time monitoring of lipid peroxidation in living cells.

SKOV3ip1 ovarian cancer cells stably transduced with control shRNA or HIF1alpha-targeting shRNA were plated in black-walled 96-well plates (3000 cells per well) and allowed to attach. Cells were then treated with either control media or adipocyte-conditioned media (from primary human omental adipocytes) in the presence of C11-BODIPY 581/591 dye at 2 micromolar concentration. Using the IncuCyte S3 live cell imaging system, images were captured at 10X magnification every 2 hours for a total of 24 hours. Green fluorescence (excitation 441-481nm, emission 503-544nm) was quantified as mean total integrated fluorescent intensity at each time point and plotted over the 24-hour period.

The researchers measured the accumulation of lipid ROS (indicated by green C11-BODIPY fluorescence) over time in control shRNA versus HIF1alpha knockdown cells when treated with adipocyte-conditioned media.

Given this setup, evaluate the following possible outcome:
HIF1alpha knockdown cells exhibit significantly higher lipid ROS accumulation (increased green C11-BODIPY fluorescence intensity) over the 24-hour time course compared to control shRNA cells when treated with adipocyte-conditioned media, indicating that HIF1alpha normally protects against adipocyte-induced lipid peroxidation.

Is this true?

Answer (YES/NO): YES